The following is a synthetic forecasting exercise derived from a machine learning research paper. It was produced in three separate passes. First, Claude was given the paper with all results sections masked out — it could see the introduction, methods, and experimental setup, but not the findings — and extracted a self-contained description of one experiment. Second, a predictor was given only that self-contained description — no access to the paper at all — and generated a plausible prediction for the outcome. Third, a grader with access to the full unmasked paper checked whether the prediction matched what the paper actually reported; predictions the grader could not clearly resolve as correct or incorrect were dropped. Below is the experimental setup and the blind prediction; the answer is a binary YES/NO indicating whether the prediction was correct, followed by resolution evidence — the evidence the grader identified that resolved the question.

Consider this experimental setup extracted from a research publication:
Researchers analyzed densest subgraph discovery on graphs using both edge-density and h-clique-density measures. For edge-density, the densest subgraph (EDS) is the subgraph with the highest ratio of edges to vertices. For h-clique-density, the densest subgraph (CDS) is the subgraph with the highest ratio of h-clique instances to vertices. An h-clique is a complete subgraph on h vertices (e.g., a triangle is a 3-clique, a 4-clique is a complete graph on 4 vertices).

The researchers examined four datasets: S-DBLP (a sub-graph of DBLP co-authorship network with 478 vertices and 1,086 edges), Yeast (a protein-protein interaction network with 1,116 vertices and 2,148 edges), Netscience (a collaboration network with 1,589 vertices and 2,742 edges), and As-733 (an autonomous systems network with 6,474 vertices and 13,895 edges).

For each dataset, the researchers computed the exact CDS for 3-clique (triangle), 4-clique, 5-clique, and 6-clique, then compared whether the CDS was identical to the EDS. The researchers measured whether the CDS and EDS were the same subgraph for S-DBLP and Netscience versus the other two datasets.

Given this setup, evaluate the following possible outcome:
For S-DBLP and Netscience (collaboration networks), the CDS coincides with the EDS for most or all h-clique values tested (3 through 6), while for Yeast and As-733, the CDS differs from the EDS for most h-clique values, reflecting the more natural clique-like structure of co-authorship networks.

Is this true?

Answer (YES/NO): YES